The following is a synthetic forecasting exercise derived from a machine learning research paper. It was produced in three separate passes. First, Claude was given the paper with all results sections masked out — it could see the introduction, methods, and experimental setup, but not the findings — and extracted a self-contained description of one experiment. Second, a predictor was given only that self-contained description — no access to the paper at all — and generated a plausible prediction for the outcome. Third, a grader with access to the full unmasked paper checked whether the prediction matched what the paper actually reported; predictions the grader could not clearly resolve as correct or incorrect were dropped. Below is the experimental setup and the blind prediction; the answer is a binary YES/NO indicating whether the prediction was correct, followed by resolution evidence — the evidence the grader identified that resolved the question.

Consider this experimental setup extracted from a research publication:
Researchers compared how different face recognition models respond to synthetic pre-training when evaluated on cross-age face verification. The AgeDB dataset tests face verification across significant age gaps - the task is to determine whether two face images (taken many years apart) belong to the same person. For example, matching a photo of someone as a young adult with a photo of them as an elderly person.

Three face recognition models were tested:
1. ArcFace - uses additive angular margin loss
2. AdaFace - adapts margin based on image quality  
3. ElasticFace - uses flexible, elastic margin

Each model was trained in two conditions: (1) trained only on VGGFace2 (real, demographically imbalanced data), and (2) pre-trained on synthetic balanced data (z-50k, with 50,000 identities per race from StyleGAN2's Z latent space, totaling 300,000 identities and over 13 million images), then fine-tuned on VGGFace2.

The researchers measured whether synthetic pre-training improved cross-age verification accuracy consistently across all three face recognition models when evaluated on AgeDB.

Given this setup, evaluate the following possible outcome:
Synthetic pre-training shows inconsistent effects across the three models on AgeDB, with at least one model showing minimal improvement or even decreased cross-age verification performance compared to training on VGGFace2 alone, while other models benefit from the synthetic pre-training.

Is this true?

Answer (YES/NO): YES